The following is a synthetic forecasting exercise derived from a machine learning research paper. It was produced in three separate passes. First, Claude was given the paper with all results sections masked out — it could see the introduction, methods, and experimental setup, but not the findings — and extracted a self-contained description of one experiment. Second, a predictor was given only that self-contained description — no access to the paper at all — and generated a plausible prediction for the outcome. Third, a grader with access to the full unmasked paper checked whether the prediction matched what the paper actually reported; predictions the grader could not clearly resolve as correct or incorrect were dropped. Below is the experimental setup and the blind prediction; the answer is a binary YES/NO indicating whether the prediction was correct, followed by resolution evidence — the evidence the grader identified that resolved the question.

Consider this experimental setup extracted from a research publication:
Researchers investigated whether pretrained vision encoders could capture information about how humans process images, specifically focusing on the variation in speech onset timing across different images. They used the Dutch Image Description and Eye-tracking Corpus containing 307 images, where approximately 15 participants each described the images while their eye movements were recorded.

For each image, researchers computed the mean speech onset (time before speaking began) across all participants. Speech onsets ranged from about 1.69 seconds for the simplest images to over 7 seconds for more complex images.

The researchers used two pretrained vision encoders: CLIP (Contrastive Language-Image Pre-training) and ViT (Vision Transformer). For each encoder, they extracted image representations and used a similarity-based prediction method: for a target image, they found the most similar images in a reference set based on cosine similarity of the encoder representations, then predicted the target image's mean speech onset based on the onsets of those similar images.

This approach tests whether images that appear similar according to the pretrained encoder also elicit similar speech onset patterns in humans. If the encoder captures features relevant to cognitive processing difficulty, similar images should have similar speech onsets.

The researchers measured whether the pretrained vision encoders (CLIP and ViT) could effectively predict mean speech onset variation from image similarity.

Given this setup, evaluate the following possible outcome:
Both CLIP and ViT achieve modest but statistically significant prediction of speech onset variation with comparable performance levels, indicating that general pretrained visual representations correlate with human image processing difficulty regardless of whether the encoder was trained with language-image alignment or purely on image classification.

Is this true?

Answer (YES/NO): YES